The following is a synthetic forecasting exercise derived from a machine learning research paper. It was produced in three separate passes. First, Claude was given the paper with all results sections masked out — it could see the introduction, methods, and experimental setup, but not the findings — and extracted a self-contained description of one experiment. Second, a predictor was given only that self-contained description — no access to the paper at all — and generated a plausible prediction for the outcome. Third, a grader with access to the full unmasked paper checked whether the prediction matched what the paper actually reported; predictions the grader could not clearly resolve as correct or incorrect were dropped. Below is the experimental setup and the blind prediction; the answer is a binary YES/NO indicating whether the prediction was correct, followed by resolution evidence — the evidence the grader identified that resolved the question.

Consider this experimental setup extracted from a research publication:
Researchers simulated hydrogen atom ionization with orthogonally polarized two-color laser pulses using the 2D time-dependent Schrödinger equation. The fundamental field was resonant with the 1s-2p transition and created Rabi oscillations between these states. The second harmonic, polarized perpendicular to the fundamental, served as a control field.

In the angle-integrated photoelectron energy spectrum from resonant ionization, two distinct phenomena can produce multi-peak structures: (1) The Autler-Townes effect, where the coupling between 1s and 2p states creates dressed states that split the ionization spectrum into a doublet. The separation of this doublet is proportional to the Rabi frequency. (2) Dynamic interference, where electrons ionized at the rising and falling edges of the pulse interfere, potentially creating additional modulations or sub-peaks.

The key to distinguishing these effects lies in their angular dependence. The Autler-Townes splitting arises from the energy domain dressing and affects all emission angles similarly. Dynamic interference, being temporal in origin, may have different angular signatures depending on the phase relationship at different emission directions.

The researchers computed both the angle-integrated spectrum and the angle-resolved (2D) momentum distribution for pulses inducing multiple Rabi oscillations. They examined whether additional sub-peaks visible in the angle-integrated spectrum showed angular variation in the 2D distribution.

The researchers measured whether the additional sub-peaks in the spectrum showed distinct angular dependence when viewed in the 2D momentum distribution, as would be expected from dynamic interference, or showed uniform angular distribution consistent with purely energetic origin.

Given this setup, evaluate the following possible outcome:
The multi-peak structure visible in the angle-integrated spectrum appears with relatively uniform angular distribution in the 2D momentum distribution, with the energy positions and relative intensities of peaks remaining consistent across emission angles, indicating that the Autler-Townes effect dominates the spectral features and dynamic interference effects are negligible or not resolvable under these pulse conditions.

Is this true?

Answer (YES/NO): NO